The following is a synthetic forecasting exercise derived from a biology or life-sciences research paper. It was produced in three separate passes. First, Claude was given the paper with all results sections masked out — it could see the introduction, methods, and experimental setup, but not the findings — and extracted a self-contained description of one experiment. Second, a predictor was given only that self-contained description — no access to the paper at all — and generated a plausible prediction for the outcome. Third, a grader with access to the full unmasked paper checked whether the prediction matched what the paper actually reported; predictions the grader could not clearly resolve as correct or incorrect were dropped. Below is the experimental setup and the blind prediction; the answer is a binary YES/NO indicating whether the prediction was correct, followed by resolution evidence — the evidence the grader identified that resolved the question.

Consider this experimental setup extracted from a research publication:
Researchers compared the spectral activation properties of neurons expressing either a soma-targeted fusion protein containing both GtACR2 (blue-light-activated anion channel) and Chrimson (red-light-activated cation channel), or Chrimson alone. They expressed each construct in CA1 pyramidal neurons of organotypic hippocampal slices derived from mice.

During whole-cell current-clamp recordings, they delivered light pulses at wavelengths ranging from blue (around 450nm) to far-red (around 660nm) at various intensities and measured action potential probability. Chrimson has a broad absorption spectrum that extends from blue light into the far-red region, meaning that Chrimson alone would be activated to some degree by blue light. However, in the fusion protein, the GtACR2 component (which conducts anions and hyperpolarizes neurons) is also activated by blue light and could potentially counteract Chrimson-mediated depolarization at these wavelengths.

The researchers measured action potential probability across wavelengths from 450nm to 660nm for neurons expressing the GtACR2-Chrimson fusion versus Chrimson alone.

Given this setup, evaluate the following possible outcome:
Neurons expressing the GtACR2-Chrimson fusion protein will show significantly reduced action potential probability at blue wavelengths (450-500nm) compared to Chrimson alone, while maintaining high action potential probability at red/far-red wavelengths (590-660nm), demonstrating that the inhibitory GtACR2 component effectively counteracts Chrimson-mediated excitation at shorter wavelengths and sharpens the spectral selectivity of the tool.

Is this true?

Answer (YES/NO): YES